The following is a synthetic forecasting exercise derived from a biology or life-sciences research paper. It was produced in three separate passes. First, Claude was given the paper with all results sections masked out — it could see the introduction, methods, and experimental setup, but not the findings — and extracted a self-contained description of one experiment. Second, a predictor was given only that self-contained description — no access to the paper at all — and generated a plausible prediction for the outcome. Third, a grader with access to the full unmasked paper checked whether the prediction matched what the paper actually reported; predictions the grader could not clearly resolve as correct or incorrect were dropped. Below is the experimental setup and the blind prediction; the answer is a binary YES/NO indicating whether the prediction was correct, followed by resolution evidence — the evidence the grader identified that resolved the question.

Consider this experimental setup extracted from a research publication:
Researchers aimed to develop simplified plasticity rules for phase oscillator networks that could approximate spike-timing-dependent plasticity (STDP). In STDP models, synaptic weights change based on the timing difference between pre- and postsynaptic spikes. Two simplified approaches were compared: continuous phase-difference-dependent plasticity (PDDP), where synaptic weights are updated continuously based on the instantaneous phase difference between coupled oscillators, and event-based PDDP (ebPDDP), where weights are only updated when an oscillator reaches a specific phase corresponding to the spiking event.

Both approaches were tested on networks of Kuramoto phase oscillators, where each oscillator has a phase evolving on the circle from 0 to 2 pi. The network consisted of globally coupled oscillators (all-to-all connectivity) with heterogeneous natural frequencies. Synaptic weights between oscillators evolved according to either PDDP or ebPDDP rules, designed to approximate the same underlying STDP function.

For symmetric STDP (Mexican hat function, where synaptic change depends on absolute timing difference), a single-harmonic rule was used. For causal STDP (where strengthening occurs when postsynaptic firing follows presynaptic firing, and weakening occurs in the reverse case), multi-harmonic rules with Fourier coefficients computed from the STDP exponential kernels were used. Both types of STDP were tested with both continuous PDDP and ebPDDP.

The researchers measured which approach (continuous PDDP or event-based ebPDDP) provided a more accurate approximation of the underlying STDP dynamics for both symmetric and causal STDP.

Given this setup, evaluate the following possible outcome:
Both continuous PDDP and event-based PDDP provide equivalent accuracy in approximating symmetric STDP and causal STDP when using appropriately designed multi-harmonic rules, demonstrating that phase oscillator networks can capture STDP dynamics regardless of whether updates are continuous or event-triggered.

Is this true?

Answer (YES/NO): NO